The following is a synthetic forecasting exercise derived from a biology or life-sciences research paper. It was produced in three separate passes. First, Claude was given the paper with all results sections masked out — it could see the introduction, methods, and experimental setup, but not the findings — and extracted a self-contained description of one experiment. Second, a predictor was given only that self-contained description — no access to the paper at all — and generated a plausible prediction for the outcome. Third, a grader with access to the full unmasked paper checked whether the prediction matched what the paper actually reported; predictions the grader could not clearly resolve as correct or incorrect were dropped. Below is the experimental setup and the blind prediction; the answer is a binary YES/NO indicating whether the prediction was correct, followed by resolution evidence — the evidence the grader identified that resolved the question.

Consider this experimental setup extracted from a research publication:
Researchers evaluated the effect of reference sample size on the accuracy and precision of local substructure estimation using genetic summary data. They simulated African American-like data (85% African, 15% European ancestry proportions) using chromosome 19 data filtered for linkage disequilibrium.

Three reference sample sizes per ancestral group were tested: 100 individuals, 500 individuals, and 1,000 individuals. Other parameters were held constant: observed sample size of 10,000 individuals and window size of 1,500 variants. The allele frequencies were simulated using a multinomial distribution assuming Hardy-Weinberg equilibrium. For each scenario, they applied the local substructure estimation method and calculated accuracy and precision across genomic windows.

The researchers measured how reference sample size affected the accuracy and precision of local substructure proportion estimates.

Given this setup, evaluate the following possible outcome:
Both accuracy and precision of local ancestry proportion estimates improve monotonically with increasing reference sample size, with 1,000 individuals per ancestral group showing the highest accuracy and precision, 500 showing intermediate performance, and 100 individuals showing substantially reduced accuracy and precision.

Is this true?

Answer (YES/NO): NO